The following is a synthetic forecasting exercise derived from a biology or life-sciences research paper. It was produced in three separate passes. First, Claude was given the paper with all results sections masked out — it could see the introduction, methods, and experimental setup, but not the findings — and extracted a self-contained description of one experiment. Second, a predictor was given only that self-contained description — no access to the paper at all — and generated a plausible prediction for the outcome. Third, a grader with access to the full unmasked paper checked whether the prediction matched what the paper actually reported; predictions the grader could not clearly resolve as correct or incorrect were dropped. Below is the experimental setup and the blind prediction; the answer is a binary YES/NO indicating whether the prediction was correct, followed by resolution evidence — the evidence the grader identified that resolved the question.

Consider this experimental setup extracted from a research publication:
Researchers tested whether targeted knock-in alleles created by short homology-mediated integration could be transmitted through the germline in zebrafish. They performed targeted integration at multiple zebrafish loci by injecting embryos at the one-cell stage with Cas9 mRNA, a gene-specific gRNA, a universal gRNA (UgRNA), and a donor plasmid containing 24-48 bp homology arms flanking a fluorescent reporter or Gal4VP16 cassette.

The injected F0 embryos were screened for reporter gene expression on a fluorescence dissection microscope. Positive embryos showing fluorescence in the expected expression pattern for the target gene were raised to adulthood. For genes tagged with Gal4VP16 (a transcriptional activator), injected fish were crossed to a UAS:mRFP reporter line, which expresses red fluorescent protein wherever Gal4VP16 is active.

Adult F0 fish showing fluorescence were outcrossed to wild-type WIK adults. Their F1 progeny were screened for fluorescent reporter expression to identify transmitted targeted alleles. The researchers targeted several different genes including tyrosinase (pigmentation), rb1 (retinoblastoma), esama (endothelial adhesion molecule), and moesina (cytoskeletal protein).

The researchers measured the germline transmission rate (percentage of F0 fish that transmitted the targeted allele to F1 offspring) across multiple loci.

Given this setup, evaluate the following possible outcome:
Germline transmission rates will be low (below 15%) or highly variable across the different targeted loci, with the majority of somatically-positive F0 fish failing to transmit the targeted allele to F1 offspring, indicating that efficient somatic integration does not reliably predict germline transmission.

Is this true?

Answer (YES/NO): NO